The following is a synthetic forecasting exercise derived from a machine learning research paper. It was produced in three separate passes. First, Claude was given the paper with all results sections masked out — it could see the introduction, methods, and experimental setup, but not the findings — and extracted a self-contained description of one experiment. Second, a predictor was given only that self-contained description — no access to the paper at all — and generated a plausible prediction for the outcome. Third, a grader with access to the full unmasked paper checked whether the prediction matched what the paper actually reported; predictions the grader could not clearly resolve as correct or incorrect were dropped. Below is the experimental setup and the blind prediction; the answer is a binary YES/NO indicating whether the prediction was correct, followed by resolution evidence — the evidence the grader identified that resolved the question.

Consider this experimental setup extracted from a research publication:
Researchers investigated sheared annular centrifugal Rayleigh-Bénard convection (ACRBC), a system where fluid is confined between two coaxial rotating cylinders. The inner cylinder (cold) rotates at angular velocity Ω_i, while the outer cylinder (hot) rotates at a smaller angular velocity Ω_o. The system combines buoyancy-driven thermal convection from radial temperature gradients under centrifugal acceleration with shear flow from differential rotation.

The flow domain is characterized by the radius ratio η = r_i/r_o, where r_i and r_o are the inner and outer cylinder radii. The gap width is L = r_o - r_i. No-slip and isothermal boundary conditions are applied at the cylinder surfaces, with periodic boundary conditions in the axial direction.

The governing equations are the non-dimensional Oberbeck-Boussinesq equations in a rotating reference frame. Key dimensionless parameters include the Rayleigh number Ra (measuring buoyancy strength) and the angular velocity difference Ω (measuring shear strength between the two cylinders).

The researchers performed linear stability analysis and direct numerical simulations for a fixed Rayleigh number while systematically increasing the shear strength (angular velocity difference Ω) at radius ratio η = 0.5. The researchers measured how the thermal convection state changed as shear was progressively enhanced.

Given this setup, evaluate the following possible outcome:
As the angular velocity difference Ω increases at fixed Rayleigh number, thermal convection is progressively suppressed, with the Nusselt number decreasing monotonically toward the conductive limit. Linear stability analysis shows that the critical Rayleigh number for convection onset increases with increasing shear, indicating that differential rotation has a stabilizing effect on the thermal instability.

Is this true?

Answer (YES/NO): YES